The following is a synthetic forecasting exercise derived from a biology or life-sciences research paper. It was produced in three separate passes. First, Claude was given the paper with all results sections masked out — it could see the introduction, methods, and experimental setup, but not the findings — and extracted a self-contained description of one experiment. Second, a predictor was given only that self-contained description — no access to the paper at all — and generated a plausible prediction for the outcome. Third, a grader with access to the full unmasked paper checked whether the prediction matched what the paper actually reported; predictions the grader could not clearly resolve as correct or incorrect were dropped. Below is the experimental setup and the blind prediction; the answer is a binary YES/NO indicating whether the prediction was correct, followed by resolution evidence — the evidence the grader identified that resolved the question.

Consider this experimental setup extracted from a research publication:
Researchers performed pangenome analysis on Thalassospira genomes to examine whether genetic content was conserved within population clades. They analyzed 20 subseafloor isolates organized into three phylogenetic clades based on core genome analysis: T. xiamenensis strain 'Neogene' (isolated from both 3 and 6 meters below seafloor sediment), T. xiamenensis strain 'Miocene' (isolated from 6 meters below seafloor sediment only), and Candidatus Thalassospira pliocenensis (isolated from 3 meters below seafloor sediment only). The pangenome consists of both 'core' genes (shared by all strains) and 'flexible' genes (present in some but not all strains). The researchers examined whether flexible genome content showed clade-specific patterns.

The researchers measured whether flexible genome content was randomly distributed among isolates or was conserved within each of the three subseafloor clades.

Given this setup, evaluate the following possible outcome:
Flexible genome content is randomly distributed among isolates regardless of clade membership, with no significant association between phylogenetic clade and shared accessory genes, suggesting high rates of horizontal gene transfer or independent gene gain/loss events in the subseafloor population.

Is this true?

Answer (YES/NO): NO